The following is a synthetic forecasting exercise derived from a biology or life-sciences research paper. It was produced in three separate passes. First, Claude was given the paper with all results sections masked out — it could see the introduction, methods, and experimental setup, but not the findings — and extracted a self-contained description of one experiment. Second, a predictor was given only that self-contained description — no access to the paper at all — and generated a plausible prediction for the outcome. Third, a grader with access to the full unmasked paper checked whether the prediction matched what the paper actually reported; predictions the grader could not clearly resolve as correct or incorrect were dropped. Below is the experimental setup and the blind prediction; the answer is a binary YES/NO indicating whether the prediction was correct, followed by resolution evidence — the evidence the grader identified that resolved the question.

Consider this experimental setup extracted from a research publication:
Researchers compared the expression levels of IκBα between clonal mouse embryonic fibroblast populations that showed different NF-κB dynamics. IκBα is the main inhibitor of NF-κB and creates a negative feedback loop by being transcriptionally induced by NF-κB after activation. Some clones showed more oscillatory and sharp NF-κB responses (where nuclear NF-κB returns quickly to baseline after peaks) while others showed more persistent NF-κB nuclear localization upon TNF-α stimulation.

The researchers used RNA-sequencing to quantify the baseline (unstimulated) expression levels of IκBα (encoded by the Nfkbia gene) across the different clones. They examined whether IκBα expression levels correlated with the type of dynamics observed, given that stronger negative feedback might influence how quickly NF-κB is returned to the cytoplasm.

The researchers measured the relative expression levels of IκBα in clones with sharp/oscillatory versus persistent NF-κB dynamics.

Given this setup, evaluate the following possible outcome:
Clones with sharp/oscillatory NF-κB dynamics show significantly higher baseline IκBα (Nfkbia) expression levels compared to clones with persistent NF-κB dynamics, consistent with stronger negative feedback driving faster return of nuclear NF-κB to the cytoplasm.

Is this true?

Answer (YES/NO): NO